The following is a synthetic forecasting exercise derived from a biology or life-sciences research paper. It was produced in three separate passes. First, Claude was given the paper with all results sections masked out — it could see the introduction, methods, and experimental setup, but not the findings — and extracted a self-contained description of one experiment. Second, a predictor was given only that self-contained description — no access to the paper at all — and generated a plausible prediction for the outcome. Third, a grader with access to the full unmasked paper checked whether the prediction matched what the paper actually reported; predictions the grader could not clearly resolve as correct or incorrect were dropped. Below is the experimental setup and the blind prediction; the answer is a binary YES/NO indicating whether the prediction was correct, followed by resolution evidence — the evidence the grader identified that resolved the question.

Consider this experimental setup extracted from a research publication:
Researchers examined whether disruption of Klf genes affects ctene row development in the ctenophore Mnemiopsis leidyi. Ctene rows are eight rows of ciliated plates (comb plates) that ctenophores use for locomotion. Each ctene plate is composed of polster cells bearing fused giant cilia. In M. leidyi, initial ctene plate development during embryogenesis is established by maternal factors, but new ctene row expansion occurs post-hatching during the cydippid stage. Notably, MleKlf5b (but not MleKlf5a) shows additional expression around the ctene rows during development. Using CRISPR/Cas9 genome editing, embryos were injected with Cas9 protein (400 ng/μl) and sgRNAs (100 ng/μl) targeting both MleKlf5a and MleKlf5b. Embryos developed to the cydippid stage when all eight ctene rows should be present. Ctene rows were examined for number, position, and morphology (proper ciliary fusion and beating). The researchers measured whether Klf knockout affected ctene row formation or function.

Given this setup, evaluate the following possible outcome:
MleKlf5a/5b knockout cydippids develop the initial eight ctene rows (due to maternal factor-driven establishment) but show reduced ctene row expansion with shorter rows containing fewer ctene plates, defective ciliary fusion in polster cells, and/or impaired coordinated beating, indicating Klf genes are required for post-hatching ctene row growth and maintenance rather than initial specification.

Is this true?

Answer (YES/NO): NO